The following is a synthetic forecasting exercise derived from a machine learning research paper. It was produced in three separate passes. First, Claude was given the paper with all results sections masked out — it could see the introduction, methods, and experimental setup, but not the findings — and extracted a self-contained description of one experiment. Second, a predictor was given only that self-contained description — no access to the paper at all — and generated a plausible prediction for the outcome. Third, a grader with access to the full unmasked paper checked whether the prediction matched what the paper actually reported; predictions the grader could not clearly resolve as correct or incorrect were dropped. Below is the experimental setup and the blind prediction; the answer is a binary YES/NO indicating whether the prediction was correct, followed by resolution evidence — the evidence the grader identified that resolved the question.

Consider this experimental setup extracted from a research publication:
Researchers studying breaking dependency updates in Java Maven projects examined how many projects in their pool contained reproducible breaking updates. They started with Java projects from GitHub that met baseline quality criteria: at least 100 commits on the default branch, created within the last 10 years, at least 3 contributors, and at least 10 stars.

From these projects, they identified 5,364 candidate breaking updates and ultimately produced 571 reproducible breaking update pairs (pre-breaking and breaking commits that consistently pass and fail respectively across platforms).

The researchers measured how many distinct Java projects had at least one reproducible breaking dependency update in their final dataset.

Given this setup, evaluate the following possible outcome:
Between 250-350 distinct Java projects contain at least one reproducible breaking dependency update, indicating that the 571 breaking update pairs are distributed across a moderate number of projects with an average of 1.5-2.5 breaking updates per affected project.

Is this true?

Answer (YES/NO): NO